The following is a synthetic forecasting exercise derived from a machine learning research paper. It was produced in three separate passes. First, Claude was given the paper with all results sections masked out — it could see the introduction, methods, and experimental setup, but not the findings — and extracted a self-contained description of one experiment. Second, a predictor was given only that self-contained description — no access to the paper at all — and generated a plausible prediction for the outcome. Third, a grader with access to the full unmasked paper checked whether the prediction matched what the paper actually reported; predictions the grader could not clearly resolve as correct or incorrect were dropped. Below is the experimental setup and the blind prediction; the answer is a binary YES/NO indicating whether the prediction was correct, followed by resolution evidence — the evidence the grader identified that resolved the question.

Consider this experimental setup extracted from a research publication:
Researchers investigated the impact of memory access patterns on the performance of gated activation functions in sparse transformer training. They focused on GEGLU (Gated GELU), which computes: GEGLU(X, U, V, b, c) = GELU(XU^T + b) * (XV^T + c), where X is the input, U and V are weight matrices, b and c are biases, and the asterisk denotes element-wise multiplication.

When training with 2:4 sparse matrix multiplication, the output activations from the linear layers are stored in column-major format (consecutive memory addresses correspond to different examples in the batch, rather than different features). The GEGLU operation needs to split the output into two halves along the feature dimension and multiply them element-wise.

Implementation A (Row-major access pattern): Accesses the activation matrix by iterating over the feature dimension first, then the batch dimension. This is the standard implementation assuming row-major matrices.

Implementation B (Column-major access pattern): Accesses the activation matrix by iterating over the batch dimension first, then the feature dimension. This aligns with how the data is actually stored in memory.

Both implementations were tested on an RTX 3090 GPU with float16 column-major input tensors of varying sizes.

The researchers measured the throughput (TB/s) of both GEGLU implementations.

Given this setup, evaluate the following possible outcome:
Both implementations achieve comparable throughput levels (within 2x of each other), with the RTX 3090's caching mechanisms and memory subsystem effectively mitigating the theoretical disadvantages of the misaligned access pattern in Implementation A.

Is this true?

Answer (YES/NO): NO